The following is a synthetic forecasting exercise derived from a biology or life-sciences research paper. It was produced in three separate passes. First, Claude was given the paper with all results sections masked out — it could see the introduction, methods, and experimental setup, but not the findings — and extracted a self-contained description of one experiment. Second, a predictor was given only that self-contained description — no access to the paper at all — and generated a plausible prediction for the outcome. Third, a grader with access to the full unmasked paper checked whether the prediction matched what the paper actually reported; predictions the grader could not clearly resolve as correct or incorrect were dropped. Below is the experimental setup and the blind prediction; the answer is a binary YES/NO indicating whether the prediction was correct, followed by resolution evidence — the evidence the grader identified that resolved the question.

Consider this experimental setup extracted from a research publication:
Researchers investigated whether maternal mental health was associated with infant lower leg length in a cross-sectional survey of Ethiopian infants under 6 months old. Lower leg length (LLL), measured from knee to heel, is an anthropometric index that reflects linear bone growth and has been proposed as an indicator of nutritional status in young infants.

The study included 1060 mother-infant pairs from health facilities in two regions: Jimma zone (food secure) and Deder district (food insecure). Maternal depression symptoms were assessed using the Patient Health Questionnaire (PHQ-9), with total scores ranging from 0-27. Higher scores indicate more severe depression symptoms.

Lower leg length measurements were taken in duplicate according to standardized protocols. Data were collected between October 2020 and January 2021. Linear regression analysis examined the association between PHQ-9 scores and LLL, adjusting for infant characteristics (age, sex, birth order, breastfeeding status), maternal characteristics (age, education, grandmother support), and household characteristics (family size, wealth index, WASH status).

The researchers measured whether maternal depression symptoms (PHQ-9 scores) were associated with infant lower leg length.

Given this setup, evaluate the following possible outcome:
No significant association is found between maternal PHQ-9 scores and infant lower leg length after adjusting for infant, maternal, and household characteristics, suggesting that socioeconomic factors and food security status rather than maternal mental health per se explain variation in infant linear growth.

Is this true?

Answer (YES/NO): NO